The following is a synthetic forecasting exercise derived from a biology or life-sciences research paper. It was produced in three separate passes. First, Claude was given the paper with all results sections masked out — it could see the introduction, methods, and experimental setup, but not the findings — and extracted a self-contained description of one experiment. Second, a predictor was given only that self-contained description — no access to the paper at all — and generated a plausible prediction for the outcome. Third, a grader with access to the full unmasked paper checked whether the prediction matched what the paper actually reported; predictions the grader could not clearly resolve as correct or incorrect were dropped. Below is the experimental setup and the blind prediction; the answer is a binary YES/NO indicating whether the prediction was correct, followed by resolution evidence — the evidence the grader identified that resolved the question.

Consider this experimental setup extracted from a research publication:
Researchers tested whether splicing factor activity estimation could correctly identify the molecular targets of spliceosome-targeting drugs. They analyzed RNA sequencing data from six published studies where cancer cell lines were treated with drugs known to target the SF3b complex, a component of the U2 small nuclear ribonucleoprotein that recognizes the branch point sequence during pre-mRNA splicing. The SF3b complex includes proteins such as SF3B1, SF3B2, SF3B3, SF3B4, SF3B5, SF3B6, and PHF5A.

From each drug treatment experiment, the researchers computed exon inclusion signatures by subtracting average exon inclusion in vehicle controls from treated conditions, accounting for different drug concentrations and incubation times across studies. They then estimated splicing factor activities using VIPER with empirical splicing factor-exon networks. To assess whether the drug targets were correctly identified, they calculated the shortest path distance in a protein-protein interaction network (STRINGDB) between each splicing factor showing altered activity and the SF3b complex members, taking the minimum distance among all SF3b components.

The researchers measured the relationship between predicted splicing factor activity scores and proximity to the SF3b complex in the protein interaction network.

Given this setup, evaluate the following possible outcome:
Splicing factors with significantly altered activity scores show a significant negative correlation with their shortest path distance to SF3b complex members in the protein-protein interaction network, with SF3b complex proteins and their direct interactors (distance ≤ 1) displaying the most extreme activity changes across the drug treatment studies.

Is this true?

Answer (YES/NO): YES